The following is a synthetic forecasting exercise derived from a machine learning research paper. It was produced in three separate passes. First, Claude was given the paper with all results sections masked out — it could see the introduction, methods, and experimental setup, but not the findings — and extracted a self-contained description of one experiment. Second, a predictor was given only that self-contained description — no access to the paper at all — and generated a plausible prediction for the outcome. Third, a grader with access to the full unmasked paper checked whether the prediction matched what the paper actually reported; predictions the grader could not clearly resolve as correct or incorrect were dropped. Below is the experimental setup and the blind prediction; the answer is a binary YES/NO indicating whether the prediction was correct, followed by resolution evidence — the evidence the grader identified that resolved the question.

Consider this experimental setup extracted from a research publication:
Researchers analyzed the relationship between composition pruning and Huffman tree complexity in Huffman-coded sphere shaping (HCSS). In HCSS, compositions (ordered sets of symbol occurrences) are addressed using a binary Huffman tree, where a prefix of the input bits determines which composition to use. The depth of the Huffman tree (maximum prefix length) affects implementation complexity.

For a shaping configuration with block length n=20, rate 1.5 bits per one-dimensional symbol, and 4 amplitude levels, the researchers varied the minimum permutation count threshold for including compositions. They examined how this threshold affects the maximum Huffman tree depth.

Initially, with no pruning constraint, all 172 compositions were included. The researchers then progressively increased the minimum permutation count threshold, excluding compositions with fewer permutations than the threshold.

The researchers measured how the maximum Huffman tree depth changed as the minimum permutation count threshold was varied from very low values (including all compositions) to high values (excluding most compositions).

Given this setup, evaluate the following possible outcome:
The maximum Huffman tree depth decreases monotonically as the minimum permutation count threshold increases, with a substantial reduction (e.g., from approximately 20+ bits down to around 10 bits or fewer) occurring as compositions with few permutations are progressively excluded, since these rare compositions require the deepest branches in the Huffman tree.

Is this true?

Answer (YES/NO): YES